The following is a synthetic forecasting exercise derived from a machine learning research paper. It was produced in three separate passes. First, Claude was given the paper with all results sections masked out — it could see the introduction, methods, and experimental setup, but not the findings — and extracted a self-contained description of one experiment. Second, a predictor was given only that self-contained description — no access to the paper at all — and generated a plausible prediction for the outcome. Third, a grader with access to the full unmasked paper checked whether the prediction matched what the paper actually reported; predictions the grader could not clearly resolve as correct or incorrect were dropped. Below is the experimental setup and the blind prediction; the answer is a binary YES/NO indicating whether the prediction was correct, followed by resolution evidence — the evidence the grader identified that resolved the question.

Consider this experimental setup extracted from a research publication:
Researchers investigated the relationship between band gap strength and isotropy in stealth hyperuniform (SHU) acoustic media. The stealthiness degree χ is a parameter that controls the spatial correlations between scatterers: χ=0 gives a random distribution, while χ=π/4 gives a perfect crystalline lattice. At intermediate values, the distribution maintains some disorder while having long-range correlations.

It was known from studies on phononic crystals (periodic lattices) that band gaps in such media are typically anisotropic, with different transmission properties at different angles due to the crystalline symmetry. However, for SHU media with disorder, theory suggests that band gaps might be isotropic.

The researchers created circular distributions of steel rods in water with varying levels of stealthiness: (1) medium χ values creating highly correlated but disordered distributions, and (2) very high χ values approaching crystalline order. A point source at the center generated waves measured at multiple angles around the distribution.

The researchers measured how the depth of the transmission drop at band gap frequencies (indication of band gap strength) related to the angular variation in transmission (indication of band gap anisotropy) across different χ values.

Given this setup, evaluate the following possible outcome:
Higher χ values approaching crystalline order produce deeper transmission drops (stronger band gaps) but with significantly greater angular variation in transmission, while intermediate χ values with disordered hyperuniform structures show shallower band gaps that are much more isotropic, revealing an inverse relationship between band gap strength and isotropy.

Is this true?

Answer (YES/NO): YES